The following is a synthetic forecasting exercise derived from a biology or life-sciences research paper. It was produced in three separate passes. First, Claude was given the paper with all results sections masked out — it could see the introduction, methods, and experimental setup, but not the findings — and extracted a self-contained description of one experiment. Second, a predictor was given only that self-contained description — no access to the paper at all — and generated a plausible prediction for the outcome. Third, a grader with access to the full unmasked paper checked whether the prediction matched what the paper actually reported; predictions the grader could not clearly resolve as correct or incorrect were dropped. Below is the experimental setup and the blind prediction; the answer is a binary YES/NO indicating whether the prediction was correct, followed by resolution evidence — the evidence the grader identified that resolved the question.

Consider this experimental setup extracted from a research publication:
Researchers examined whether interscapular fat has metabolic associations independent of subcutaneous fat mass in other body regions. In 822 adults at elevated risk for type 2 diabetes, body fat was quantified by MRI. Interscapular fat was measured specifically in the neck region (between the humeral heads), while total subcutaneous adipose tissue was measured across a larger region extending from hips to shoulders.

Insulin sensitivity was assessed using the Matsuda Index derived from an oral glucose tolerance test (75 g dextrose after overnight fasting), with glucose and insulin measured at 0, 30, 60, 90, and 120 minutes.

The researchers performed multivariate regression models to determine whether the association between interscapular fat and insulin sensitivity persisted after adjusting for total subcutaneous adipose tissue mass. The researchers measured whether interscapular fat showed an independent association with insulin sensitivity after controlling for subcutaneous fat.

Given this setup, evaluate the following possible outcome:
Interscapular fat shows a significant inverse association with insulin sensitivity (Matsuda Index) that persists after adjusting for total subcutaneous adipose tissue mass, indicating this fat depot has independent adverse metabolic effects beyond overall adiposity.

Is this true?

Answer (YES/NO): YES